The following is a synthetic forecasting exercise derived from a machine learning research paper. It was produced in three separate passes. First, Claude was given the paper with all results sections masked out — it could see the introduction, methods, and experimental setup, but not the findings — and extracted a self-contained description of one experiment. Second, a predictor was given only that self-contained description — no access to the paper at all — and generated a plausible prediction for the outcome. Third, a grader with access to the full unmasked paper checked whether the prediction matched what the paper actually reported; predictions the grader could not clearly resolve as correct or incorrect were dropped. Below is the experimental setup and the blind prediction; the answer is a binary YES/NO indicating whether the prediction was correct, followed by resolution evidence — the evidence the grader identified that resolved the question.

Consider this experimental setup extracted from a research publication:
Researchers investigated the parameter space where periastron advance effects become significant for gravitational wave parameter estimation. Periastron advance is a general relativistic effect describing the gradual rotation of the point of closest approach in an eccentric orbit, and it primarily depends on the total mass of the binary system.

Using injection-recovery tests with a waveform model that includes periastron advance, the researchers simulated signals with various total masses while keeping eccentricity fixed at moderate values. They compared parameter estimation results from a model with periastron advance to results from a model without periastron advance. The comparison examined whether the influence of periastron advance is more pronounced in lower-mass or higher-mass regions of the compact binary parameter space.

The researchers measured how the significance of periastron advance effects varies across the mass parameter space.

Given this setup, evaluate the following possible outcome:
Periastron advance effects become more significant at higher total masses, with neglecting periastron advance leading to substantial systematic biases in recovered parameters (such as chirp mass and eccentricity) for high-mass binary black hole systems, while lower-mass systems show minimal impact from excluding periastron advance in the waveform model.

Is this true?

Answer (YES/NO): NO